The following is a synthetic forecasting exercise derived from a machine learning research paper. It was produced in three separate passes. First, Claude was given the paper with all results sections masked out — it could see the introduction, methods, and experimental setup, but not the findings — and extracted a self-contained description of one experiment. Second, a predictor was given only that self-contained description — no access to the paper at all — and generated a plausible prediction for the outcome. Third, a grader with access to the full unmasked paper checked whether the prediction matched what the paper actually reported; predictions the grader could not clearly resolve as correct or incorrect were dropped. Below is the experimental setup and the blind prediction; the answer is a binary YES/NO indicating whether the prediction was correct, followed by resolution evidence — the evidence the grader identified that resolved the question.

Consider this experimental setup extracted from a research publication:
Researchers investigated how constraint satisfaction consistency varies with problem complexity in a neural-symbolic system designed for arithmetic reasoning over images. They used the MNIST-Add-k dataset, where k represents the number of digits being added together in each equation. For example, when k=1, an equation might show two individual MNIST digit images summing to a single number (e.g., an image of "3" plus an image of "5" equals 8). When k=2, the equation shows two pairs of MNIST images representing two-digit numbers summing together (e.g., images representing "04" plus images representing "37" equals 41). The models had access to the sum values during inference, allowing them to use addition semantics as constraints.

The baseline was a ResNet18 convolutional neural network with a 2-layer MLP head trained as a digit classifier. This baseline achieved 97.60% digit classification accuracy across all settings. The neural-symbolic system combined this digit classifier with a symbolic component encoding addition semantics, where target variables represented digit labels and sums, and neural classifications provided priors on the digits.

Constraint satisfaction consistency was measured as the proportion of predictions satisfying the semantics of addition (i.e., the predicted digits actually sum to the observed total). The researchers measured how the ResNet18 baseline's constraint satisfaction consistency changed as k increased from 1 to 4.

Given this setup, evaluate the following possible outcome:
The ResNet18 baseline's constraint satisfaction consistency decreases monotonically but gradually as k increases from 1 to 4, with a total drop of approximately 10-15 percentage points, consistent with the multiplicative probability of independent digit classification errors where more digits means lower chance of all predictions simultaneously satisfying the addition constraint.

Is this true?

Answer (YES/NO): NO